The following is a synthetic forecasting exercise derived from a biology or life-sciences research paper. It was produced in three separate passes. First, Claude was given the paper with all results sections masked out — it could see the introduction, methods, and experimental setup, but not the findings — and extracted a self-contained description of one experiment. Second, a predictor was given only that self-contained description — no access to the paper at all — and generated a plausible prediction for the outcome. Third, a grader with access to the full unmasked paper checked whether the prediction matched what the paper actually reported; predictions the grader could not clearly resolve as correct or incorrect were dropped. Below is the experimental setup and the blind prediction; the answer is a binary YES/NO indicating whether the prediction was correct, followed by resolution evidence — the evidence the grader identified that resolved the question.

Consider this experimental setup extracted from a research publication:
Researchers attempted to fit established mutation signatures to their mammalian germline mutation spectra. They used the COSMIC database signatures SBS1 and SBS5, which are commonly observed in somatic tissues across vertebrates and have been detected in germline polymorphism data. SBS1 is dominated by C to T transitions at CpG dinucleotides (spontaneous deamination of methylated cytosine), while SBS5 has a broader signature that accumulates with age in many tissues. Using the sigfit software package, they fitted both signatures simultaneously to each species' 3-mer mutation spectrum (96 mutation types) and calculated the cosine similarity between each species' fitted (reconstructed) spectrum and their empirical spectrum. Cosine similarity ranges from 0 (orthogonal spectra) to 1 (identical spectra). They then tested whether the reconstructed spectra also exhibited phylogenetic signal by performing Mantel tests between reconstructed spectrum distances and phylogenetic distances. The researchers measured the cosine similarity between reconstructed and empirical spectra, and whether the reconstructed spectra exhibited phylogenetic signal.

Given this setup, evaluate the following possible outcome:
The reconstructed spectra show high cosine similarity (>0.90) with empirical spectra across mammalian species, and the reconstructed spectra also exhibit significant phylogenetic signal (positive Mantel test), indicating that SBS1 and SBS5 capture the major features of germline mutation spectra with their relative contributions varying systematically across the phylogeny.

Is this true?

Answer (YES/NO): NO